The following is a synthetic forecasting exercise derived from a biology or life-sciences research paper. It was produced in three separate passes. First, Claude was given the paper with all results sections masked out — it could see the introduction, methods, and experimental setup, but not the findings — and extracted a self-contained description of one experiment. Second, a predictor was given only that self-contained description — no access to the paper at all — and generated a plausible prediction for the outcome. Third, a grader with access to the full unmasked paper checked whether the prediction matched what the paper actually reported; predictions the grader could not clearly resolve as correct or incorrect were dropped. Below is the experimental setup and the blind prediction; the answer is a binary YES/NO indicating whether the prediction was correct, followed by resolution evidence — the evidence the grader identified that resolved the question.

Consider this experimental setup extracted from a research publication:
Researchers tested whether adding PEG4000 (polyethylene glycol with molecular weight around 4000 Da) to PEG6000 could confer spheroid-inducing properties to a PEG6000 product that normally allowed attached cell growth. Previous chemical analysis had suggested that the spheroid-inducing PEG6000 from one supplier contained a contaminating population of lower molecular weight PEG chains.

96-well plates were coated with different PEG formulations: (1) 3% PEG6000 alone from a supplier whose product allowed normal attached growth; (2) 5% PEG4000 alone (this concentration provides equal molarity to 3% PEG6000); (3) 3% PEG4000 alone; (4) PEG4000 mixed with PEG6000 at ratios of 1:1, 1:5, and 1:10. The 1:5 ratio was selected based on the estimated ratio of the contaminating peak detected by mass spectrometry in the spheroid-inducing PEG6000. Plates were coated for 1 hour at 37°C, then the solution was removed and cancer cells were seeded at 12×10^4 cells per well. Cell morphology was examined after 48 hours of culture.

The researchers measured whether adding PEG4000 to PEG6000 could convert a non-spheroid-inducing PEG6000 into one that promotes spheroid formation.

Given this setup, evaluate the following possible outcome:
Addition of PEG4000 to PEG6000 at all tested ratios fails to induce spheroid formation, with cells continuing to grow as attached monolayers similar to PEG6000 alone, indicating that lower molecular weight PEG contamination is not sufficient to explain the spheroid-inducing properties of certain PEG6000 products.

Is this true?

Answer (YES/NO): YES